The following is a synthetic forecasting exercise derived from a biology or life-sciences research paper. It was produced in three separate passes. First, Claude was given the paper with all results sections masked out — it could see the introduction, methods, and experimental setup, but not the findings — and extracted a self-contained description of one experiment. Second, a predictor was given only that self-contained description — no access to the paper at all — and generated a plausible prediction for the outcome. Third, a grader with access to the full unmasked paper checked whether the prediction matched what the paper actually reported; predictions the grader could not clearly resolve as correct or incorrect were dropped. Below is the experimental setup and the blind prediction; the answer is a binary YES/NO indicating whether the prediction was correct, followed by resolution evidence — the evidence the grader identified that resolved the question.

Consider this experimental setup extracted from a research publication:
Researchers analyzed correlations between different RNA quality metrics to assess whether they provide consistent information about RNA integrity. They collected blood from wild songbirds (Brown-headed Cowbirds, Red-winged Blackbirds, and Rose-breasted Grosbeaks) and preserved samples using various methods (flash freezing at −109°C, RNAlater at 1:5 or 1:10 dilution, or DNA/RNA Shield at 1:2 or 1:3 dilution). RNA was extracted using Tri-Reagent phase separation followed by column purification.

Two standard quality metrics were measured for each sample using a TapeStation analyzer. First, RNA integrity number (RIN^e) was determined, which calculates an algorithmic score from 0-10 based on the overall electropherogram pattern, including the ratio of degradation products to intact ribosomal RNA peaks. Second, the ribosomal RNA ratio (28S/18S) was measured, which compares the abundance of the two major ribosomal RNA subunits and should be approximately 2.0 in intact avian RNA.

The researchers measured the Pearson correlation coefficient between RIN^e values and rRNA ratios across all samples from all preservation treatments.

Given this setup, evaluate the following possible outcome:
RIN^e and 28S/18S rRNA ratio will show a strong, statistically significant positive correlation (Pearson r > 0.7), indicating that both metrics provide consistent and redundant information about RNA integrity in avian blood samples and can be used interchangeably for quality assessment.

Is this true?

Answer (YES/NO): NO